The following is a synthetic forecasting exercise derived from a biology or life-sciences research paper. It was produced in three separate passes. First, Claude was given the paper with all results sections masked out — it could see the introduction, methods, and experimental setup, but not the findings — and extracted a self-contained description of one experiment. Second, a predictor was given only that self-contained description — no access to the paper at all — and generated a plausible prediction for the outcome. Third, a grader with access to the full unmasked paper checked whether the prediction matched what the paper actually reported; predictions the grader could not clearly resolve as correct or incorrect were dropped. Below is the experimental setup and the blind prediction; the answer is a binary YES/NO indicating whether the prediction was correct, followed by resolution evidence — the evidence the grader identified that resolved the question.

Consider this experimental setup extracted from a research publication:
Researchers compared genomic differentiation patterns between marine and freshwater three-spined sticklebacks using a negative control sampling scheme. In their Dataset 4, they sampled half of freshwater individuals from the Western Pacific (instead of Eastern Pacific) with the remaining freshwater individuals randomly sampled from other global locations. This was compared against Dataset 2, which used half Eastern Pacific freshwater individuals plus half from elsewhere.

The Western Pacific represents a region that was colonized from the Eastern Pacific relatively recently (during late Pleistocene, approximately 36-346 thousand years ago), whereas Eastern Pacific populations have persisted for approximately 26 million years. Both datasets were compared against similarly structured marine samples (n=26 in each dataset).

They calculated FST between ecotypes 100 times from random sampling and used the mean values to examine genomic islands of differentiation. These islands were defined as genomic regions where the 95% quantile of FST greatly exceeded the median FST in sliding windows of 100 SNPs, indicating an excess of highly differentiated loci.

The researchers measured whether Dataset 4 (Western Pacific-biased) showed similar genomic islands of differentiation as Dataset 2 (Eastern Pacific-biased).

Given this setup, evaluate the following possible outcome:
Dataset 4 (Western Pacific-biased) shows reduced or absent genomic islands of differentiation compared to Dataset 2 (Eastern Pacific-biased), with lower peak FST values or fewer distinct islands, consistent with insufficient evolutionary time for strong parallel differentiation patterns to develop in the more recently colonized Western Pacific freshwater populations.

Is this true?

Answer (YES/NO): YES